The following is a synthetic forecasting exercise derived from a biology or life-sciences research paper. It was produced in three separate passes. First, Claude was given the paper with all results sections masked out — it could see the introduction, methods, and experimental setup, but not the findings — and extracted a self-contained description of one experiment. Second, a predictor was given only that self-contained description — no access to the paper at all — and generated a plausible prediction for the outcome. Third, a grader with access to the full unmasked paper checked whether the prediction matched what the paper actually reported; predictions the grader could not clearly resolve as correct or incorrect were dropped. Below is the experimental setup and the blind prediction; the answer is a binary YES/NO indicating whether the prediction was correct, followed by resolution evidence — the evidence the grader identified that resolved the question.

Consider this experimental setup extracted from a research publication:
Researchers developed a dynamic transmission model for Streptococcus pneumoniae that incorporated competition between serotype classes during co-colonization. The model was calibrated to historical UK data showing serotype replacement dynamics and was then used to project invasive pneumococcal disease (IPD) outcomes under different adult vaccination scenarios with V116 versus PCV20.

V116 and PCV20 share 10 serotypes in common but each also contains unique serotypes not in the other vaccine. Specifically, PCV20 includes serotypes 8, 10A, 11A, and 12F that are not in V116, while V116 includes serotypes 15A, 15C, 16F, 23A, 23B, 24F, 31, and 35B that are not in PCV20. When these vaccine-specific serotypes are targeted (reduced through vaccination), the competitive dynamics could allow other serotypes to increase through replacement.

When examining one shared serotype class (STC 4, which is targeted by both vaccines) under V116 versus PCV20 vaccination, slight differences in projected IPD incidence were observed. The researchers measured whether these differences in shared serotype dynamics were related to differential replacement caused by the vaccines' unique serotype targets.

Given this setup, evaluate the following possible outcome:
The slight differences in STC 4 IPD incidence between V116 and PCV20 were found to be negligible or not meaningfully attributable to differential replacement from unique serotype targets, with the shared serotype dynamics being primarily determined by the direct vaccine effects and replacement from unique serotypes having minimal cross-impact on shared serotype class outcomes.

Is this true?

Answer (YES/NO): NO